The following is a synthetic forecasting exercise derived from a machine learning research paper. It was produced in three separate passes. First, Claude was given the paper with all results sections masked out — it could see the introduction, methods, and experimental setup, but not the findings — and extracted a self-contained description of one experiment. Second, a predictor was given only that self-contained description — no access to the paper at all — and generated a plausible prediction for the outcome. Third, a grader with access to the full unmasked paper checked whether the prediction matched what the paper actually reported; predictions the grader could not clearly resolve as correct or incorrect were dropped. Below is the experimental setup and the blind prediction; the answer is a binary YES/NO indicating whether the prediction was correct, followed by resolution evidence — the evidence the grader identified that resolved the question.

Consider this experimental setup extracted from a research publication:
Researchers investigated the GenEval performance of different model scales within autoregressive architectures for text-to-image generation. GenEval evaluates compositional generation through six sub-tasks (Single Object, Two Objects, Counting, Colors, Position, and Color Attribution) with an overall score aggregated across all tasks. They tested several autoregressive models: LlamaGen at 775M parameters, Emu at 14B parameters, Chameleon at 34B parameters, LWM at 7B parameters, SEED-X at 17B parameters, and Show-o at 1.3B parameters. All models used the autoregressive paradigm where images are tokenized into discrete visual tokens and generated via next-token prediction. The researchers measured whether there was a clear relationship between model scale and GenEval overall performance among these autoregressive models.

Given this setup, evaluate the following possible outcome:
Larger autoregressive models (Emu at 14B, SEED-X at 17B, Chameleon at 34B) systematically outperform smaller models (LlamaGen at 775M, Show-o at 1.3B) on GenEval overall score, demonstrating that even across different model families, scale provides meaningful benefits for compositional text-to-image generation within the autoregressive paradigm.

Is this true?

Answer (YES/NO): NO